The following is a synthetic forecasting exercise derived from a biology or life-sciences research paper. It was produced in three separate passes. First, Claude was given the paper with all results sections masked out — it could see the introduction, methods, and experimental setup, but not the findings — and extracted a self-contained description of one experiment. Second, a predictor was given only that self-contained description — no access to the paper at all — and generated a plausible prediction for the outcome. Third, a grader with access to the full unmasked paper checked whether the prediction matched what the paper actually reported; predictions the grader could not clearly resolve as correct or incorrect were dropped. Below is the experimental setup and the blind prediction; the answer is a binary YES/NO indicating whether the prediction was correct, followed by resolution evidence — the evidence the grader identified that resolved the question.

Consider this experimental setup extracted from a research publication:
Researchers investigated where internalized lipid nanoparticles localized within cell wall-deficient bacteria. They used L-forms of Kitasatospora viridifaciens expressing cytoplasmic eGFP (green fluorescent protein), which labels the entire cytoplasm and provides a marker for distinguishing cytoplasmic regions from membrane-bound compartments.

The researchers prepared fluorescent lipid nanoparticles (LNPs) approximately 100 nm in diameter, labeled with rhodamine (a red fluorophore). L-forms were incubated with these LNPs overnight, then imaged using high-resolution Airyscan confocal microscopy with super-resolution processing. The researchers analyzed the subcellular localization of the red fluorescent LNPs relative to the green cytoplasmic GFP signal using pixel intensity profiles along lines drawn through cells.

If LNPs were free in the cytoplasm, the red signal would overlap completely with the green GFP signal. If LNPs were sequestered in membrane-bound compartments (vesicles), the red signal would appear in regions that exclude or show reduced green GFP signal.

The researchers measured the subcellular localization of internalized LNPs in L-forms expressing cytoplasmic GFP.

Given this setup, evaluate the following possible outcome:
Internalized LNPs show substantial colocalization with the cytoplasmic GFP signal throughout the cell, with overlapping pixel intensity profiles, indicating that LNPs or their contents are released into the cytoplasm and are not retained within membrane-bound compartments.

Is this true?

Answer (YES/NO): NO